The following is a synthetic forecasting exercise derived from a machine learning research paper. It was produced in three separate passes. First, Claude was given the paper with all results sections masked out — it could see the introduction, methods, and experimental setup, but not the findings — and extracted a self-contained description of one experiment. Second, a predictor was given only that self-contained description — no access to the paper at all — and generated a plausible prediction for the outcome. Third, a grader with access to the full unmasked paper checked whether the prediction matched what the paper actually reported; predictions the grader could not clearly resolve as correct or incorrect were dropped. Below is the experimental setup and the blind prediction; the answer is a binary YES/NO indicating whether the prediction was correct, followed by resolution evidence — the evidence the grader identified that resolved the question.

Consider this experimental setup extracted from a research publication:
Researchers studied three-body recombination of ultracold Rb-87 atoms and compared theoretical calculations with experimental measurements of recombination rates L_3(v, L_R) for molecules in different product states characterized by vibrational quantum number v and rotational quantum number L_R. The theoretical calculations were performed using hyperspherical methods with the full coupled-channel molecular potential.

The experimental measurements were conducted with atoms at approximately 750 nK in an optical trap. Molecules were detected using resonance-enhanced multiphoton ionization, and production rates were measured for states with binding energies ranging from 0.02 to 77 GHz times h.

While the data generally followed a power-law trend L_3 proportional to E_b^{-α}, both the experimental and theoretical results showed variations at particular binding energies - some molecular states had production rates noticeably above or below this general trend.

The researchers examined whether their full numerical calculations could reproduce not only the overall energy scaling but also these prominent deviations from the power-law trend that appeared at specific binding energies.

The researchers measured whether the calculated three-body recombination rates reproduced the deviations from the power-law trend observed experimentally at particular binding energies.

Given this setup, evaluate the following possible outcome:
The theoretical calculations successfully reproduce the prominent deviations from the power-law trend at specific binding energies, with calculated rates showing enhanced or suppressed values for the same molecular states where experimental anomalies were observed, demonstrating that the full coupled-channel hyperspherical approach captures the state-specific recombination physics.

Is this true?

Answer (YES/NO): YES